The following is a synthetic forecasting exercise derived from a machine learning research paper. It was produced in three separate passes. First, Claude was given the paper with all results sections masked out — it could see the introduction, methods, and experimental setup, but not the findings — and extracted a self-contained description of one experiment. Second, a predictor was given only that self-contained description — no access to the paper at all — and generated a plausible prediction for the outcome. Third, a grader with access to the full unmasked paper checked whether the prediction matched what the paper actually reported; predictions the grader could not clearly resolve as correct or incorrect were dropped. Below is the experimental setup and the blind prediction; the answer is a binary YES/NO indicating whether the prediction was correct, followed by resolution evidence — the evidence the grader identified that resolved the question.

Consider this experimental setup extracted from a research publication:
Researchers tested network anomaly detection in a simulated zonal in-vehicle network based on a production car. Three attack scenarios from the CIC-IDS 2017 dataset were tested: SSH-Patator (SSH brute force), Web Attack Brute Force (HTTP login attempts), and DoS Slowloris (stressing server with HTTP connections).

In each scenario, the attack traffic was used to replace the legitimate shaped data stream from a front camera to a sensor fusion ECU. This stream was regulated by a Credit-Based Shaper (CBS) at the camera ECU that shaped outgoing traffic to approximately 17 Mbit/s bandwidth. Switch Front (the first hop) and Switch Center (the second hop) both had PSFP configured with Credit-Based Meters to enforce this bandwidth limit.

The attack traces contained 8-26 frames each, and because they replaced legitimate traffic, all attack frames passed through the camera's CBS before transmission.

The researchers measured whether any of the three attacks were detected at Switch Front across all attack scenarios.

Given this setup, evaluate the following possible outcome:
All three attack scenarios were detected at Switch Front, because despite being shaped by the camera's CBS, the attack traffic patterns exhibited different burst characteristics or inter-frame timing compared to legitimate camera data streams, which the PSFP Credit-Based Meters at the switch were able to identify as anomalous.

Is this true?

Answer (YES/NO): NO